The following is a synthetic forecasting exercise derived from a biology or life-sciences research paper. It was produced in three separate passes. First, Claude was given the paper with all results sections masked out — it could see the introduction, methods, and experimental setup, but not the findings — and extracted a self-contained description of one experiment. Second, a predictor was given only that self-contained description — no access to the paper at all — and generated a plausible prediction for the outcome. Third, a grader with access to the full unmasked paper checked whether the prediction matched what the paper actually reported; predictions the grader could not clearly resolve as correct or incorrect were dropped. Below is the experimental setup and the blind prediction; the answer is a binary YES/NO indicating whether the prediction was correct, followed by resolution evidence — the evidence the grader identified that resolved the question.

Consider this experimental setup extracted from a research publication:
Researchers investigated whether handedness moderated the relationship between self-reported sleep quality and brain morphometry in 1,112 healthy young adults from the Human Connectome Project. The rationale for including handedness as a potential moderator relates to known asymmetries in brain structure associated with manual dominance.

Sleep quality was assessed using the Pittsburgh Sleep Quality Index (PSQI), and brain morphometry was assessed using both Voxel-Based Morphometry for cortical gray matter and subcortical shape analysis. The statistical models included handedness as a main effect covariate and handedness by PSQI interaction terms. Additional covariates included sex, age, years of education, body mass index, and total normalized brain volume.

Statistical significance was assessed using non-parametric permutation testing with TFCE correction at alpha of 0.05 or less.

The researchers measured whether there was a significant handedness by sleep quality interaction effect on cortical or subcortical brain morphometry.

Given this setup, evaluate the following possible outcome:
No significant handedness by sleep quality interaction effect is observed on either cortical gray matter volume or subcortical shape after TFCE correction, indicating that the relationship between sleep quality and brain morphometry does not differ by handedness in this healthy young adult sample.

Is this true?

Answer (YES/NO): NO